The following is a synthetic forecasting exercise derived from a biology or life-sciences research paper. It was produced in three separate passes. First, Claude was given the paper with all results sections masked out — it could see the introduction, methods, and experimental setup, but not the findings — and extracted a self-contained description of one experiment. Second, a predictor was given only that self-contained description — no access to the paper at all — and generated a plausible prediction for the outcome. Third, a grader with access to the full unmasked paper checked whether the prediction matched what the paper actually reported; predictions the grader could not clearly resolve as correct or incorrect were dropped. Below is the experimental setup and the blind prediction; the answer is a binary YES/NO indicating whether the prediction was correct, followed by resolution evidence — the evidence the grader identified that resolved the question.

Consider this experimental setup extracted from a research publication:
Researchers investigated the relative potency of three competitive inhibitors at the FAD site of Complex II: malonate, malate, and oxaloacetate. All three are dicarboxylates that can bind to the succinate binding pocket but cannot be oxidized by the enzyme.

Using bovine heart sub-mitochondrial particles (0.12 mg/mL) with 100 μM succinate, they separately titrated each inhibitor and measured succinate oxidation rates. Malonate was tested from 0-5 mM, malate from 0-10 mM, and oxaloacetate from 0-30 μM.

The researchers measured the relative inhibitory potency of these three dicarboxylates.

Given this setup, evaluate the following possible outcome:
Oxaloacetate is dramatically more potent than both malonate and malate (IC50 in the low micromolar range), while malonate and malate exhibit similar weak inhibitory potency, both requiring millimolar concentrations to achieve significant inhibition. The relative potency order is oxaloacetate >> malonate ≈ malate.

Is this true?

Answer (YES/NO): NO